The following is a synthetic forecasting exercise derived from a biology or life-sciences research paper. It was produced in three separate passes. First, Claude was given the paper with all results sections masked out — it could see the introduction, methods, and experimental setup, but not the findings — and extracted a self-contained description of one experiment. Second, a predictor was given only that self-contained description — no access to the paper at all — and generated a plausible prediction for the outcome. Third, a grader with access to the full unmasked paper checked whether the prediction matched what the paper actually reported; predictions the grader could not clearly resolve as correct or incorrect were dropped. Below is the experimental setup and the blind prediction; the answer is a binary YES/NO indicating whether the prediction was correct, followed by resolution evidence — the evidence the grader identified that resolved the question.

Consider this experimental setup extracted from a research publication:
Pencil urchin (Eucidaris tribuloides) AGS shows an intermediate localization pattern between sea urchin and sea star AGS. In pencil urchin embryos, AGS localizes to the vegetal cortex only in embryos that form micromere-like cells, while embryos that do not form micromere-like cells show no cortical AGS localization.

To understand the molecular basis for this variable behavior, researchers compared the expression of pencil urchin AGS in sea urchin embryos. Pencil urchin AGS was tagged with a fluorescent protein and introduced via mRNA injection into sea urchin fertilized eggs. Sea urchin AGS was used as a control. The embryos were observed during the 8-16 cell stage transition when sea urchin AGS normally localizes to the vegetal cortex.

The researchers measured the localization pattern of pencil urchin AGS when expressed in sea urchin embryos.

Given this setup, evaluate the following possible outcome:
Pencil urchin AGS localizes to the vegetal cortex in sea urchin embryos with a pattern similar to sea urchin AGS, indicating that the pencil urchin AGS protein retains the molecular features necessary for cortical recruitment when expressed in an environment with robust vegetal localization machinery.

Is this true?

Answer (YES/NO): YES